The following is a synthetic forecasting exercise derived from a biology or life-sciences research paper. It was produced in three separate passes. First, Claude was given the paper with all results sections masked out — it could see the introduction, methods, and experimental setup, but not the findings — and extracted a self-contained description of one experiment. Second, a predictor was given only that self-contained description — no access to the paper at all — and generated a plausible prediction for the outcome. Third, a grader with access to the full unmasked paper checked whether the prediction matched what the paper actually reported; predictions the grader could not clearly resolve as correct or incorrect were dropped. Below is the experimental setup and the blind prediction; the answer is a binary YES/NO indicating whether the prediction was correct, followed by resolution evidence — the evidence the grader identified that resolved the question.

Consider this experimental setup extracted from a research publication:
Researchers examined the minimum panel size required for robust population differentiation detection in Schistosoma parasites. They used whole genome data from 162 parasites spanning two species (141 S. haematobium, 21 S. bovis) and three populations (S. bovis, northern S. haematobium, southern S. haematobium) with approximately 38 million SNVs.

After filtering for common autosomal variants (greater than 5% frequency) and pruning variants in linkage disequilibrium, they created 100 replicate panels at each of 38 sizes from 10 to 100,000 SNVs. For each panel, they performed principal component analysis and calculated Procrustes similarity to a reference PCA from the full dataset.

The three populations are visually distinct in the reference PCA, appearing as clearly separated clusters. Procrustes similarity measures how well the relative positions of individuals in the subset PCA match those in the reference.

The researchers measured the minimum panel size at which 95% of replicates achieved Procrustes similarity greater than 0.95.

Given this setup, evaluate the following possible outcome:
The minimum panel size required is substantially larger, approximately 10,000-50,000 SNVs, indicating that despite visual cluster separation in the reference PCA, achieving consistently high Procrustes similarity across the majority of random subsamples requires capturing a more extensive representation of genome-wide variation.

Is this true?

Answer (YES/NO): NO